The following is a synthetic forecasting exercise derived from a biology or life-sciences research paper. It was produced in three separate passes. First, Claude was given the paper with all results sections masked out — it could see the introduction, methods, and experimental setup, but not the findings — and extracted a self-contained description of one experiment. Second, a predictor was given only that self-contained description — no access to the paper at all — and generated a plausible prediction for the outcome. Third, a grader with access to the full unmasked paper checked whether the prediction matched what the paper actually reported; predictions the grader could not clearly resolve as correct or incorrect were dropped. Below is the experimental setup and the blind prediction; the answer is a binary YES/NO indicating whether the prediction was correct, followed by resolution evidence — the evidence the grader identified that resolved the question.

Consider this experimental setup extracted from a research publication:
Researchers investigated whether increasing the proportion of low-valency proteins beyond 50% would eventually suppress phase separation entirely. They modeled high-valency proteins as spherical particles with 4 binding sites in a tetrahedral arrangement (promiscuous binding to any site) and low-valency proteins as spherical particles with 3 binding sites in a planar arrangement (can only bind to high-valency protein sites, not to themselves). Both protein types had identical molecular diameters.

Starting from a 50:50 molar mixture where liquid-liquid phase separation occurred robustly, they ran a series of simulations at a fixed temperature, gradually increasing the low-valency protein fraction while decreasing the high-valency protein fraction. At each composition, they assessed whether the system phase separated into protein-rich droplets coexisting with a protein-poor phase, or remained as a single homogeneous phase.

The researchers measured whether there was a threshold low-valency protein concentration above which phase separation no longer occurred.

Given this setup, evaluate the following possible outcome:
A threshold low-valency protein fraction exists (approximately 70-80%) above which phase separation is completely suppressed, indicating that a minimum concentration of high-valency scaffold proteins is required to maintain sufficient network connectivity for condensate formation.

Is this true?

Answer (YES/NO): NO